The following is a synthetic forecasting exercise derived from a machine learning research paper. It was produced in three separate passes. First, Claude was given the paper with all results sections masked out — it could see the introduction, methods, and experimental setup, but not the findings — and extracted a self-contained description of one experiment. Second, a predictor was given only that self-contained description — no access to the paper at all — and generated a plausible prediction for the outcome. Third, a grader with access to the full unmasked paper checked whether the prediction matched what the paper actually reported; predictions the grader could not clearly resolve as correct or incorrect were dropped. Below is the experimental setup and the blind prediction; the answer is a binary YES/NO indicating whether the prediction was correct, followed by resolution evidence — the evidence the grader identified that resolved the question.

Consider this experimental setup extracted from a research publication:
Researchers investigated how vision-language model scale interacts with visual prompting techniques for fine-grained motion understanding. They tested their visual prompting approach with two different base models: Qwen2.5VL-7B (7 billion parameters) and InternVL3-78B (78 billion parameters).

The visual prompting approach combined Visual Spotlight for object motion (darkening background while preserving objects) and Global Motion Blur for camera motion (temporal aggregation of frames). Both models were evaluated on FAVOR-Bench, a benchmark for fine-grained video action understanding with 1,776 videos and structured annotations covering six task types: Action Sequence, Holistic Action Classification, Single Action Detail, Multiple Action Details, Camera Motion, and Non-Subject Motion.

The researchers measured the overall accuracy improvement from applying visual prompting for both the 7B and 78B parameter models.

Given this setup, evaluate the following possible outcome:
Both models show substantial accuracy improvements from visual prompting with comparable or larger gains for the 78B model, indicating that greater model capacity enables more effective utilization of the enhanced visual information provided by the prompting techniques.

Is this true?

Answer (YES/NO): NO